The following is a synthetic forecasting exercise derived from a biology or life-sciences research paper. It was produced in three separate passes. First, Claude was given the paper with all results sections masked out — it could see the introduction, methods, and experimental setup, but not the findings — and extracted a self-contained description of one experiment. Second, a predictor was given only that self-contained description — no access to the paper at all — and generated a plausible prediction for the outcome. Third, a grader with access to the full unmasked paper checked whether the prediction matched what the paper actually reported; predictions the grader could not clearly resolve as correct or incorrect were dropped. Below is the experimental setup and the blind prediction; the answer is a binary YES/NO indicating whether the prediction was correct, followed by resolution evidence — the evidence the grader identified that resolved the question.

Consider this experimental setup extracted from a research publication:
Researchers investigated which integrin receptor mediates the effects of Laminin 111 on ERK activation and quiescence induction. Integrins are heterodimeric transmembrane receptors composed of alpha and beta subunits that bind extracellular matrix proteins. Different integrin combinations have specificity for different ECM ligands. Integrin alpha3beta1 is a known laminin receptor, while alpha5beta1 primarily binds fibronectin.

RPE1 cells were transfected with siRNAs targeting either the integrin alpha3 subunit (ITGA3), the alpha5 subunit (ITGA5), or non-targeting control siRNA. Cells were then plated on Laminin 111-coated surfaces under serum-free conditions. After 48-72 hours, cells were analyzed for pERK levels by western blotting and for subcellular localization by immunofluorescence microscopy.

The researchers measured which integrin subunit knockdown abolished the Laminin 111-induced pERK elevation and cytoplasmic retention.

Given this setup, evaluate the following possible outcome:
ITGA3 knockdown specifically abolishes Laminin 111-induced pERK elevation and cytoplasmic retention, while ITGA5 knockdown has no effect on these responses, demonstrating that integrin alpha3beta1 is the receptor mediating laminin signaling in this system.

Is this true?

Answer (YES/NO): YES